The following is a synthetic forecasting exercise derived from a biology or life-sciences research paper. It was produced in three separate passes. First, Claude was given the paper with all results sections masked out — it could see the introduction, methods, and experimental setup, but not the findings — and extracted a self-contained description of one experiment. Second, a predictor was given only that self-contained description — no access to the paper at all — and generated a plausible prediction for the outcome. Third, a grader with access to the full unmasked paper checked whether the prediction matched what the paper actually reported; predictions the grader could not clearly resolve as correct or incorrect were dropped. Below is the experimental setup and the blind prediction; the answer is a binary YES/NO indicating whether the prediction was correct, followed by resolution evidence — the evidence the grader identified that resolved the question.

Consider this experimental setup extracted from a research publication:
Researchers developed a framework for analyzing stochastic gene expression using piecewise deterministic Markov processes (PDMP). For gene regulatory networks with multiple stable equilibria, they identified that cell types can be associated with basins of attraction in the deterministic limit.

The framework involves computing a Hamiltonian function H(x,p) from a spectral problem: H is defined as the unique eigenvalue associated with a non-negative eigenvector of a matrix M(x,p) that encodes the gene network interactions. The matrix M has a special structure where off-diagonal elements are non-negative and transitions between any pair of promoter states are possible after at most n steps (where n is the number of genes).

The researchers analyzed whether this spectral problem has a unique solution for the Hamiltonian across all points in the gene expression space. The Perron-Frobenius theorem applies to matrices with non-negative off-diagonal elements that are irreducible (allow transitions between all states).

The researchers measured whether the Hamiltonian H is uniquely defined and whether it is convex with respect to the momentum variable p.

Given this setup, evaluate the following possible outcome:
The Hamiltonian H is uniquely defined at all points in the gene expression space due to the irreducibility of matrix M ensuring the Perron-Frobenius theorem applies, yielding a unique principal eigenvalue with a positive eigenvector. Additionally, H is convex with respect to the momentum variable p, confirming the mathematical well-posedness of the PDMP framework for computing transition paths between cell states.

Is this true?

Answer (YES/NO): YES